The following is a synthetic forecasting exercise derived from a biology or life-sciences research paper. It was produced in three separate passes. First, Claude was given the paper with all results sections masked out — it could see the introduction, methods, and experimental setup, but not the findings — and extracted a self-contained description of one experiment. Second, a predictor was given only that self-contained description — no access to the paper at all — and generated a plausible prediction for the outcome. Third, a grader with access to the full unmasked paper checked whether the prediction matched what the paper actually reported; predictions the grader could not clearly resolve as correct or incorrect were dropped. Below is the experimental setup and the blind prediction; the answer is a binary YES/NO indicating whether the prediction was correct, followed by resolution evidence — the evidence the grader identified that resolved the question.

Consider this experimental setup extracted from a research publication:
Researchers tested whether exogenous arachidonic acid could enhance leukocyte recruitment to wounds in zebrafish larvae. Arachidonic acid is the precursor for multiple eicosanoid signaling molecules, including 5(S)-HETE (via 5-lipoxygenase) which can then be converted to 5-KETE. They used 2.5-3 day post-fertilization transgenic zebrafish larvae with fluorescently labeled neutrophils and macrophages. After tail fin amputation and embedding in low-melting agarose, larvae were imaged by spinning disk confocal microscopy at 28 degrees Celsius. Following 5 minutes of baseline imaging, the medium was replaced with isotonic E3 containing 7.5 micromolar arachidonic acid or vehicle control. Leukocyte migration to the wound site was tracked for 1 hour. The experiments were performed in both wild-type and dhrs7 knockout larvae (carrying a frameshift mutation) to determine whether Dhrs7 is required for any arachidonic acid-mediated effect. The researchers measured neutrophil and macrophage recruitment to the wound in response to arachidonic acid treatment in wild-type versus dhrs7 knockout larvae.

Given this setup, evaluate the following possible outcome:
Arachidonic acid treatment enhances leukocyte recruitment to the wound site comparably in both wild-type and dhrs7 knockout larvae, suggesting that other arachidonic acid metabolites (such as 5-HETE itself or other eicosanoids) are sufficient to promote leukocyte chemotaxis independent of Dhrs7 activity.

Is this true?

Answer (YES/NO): NO